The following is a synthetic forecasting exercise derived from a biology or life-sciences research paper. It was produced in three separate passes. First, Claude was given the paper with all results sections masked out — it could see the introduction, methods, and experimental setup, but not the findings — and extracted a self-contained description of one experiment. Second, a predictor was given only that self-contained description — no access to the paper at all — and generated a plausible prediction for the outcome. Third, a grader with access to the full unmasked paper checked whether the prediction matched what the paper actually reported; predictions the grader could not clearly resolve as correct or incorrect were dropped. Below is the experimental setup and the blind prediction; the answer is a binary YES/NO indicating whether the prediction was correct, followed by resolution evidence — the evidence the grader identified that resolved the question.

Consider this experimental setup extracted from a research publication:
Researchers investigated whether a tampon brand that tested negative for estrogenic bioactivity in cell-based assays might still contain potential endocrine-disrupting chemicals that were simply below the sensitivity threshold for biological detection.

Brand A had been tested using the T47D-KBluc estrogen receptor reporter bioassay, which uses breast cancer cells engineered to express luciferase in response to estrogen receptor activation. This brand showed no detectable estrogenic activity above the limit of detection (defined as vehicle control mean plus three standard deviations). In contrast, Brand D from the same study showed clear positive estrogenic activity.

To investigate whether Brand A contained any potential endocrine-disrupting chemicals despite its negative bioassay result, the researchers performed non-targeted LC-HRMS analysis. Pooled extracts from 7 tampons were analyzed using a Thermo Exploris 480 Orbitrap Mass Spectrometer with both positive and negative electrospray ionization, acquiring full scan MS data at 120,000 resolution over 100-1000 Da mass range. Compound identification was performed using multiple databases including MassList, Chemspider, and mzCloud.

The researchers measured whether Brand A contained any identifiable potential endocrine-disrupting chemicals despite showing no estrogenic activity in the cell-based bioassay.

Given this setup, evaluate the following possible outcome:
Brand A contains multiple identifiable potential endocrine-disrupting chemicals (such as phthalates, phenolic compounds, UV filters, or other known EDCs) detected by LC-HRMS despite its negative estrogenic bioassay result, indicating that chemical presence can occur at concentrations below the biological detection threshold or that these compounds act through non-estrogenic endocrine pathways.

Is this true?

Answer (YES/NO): NO